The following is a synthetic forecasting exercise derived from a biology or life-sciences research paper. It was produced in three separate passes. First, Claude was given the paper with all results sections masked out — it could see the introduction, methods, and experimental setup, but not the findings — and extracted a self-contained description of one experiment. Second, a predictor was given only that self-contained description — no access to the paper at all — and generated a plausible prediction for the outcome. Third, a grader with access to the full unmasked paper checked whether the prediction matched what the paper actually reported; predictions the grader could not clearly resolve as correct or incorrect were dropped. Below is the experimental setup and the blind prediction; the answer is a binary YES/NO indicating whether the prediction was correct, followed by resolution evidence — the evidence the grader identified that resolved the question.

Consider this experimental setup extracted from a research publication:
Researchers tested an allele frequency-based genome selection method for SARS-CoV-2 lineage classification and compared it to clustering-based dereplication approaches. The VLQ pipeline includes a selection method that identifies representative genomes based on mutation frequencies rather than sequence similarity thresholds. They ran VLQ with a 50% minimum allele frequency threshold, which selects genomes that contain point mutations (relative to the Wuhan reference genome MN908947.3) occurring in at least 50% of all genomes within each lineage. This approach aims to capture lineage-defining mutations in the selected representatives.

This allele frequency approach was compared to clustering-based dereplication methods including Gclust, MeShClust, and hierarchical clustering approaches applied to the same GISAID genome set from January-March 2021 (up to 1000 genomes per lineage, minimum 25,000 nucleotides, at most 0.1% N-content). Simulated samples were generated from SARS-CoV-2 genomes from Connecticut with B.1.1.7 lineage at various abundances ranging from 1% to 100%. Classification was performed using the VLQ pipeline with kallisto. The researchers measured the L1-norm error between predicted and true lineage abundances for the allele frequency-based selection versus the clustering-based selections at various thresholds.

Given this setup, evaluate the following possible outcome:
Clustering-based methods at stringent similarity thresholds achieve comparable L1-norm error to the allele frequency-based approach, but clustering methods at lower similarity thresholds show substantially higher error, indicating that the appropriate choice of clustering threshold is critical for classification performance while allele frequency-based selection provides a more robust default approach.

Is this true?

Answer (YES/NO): NO